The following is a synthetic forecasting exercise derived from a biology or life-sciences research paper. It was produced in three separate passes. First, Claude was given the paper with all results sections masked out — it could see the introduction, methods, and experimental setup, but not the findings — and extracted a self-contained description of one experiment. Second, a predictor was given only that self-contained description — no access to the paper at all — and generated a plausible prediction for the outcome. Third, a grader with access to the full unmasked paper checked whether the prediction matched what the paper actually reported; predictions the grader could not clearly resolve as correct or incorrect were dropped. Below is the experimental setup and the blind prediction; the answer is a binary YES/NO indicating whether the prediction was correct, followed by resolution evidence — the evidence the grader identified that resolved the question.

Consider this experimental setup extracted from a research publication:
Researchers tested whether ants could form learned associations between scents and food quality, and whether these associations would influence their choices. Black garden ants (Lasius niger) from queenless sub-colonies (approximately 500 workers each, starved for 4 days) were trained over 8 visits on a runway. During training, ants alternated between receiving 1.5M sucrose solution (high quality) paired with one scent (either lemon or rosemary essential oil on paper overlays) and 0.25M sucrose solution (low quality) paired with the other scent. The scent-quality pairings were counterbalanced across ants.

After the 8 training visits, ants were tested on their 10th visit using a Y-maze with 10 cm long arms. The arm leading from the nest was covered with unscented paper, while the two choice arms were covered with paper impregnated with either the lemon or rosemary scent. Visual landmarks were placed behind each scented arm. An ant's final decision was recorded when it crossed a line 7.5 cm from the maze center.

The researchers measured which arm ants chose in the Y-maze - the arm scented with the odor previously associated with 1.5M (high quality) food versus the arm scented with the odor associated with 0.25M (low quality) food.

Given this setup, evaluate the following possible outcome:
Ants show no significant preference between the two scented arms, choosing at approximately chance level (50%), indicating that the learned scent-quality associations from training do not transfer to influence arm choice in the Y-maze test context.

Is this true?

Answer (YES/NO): NO